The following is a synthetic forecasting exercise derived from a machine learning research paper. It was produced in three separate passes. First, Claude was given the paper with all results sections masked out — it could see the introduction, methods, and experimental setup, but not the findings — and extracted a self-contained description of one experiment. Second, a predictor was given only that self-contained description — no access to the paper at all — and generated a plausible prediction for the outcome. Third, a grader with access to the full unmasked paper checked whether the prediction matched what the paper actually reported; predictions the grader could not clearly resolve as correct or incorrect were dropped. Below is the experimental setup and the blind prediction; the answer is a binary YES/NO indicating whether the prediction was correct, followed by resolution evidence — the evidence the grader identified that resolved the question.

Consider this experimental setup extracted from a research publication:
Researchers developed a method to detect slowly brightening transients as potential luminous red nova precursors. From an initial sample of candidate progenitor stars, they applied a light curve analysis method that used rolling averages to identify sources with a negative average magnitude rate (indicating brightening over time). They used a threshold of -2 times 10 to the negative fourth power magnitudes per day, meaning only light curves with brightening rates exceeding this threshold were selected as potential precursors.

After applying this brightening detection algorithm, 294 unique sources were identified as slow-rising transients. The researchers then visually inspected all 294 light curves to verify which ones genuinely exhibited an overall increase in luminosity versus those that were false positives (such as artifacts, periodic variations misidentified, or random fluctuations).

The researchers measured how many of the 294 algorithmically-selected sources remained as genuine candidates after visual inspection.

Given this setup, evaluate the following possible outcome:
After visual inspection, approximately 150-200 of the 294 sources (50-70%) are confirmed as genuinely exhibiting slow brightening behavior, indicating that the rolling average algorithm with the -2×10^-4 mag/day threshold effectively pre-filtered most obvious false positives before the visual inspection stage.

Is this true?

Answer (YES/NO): NO